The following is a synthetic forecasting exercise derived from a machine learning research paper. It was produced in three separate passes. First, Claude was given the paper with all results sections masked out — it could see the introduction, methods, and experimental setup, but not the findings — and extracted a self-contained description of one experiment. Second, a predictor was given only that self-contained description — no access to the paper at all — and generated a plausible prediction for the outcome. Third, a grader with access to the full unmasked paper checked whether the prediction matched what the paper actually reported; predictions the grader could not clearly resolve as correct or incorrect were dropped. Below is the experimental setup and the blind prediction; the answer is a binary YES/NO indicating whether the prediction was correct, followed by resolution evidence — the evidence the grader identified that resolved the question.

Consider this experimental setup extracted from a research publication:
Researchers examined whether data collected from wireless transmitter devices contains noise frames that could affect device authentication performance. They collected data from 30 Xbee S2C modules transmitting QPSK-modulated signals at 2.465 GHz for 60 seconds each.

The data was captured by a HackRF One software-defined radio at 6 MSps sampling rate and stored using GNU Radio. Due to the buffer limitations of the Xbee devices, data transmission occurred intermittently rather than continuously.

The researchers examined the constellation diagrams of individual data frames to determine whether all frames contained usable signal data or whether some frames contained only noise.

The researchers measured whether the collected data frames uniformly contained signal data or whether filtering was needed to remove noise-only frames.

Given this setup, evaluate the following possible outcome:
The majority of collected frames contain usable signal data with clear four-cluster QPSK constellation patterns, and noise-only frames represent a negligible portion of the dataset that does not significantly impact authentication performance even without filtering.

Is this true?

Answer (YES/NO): NO